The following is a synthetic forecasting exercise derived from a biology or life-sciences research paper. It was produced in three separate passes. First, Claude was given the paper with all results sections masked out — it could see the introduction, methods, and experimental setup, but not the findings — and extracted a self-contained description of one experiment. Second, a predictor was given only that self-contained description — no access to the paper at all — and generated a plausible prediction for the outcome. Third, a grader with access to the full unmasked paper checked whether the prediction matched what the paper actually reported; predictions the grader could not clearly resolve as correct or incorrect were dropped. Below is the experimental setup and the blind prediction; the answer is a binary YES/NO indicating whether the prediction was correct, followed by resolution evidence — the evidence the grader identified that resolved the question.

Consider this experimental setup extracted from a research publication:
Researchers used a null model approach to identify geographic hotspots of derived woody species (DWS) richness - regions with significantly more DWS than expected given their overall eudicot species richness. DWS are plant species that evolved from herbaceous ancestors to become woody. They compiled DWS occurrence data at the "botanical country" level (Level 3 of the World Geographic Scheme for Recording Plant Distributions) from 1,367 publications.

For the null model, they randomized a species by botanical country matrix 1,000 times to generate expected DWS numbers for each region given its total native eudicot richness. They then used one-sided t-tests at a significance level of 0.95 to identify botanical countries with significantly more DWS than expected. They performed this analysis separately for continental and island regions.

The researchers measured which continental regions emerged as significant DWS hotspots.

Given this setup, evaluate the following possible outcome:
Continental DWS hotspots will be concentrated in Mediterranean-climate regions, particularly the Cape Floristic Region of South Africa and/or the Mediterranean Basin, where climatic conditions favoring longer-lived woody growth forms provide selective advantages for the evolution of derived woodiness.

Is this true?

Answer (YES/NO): NO